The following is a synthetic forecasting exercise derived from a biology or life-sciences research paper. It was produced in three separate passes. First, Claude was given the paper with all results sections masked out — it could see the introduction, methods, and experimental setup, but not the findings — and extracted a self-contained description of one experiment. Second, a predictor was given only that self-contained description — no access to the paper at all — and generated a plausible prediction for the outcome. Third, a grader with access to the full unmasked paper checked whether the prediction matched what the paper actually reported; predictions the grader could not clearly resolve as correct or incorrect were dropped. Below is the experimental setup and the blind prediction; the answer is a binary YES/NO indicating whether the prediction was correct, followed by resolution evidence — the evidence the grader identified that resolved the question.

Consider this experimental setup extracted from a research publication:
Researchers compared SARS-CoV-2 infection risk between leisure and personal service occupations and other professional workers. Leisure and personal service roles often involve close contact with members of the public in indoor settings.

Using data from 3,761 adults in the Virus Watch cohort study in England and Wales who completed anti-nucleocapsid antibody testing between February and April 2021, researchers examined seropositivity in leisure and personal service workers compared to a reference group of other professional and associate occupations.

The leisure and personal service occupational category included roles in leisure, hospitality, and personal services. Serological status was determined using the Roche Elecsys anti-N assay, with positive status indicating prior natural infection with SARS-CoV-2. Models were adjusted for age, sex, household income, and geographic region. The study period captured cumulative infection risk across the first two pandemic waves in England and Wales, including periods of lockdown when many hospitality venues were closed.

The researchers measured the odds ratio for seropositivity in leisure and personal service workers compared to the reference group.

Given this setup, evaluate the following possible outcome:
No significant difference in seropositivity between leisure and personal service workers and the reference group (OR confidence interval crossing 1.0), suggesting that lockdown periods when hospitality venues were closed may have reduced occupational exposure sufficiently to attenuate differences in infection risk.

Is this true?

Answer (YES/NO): NO